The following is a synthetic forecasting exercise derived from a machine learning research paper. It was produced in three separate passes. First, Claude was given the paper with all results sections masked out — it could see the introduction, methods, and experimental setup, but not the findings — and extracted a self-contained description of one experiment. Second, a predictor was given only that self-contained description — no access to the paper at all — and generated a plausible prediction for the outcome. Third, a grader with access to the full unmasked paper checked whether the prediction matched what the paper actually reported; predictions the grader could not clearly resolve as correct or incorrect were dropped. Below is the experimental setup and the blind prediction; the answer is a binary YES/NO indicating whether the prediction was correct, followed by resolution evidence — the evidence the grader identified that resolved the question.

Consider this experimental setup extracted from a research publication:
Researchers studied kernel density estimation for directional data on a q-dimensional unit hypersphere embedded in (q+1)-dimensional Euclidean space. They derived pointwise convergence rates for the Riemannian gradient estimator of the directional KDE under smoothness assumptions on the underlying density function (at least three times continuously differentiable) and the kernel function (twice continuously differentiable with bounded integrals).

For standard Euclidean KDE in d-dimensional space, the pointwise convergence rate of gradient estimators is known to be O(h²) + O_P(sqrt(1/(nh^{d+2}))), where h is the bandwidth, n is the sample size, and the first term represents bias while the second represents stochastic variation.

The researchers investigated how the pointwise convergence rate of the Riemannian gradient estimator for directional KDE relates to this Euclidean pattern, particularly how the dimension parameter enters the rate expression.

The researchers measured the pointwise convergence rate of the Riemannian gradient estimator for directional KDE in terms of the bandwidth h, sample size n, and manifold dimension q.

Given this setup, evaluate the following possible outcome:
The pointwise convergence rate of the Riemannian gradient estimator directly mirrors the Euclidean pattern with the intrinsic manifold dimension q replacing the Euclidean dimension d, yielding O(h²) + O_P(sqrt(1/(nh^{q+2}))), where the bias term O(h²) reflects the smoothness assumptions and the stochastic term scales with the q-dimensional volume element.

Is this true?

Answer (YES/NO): YES